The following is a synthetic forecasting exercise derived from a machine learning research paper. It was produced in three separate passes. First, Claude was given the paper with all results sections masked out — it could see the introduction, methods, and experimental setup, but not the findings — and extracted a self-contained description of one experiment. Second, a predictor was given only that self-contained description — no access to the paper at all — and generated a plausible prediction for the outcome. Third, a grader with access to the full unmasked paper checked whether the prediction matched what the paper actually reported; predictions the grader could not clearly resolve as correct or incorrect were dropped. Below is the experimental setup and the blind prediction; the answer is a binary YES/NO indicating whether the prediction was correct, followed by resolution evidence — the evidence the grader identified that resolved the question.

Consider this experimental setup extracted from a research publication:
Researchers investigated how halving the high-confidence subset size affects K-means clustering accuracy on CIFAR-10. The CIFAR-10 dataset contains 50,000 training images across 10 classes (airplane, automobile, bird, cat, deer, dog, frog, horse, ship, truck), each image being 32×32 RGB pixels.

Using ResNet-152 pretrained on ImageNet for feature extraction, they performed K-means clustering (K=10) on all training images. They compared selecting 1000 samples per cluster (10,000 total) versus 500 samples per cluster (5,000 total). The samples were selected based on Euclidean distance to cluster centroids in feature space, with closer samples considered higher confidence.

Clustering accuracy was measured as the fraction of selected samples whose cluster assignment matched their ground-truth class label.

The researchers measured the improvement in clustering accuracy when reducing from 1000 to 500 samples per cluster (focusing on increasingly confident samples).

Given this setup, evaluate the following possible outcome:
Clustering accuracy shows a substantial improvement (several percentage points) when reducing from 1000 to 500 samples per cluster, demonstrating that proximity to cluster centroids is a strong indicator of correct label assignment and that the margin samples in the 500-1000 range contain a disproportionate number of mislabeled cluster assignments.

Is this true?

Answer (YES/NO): NO